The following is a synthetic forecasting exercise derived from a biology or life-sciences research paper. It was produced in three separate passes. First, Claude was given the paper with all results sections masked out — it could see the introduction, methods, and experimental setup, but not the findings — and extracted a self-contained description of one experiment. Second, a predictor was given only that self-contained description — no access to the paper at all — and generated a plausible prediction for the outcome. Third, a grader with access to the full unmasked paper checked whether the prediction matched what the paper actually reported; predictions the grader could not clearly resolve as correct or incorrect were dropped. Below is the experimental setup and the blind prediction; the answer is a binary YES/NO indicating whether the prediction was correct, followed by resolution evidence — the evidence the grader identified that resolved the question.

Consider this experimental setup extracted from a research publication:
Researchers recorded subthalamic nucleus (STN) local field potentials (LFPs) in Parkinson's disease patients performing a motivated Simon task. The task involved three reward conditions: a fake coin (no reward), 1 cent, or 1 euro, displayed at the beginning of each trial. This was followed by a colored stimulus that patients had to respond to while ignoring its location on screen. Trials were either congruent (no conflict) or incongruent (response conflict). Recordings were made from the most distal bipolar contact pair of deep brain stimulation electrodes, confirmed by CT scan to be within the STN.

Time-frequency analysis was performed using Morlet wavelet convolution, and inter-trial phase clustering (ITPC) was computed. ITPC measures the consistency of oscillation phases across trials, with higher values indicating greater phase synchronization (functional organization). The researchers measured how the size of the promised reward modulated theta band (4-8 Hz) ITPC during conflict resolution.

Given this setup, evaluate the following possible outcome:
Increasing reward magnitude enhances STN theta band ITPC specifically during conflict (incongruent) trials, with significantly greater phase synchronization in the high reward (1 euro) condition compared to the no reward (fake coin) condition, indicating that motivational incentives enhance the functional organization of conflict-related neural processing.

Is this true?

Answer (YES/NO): NO